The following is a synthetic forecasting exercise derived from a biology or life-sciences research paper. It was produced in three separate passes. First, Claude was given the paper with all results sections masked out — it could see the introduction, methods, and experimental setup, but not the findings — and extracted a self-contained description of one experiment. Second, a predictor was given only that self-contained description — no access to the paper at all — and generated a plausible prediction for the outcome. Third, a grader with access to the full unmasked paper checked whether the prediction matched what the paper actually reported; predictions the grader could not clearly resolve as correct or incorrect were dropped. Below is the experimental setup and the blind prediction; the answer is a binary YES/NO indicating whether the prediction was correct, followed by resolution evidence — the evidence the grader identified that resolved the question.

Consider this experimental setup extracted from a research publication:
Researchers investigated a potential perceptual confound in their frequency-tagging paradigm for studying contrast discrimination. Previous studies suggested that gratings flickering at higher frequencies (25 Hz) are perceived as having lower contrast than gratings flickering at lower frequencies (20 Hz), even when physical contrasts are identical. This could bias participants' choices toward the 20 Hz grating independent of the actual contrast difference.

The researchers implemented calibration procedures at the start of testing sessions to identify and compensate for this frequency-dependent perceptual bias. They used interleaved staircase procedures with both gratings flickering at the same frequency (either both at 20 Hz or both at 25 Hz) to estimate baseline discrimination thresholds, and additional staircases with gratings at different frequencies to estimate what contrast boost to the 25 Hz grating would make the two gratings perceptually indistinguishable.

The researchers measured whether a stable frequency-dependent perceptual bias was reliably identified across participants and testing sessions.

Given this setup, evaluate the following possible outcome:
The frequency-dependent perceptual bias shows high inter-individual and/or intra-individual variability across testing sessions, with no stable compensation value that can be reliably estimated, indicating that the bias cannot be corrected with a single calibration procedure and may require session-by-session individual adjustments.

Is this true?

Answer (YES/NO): YES